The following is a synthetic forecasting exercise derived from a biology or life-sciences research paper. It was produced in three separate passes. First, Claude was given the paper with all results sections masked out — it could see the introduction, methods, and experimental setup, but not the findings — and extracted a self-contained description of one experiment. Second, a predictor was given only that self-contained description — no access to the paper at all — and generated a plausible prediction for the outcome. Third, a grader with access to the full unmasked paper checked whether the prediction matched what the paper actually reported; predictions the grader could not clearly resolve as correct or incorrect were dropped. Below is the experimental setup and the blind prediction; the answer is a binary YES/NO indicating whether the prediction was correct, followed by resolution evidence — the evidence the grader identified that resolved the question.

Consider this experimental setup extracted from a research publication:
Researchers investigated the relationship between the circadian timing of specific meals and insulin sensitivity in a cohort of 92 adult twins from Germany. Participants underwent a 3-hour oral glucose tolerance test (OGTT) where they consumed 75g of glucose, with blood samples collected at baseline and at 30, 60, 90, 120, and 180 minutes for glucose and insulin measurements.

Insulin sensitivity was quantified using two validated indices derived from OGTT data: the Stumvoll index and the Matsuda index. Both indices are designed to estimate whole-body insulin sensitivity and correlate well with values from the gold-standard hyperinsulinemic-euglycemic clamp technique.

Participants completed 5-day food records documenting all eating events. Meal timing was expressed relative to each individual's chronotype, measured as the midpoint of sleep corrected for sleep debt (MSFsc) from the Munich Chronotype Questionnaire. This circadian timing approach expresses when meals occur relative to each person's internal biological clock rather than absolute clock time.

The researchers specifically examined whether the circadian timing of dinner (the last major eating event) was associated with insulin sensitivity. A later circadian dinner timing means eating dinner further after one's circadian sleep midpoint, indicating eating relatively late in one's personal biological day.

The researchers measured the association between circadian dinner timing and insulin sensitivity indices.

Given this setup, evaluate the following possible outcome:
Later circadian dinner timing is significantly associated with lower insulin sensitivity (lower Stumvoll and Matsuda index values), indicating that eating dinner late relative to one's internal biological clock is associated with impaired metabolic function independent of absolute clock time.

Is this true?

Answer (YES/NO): NO